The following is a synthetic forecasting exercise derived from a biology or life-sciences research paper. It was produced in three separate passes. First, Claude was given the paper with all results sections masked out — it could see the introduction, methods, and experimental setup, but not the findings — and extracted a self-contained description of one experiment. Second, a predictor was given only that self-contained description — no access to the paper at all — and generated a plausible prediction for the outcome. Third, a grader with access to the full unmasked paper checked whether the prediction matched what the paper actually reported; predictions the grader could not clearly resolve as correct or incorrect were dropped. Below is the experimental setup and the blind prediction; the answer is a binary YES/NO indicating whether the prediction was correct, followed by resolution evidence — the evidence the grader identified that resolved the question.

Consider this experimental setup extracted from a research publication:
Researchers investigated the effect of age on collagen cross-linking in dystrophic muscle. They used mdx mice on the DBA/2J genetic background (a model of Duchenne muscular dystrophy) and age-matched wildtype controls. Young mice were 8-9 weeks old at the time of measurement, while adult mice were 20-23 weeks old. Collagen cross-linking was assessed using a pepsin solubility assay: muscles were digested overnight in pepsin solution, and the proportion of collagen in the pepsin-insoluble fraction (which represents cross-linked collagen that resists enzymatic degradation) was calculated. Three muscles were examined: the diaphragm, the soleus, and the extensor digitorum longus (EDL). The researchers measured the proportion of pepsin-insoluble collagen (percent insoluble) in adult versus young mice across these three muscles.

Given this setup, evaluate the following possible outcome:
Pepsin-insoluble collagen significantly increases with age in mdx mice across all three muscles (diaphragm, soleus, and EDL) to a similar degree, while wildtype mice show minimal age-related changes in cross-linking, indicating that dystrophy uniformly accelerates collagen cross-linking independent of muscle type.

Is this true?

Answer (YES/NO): NO